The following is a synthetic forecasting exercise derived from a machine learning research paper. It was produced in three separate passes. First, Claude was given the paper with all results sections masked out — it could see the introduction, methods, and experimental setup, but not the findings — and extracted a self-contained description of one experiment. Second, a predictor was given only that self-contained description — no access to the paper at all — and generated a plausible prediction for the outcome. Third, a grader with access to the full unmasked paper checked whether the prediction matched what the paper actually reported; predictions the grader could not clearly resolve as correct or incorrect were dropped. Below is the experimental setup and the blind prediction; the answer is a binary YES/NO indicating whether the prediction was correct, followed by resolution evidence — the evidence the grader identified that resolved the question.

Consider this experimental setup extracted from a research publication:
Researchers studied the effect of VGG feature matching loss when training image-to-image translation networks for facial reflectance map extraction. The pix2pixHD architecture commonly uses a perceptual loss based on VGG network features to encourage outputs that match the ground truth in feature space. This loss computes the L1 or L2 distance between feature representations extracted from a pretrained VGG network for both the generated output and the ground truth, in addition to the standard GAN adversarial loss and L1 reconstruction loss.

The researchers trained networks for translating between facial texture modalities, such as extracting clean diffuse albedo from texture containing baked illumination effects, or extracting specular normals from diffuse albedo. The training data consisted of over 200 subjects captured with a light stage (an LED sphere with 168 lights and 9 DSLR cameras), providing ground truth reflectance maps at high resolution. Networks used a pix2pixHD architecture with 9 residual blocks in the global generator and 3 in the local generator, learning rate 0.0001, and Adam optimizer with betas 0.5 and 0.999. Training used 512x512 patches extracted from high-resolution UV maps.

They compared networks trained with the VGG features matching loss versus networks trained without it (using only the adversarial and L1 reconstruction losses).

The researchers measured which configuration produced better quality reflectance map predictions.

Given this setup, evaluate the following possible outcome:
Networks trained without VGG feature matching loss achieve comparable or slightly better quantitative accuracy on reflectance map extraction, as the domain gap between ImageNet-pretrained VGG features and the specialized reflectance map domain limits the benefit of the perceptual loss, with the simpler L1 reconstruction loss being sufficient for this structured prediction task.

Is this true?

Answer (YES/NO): YES